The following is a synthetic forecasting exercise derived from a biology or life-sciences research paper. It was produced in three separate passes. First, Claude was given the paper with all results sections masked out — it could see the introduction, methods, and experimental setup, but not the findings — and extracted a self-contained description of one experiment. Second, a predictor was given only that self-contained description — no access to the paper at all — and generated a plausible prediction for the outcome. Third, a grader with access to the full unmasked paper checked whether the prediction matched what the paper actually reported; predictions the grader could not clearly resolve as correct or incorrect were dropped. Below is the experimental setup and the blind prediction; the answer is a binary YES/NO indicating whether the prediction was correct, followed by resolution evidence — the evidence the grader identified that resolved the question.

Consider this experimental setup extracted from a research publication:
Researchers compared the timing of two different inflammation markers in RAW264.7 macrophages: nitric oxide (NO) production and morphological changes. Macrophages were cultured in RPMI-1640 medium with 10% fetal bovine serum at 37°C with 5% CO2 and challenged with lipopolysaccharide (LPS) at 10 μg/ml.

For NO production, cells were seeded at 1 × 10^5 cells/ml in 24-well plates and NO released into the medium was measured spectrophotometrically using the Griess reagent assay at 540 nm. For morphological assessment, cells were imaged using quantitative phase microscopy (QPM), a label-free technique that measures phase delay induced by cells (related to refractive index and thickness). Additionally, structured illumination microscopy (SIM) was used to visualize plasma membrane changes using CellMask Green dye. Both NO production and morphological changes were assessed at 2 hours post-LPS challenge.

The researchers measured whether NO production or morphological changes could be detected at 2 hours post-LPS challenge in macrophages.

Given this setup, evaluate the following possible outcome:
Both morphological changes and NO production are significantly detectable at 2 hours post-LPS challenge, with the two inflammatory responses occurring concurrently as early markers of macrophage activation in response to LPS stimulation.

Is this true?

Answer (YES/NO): NO